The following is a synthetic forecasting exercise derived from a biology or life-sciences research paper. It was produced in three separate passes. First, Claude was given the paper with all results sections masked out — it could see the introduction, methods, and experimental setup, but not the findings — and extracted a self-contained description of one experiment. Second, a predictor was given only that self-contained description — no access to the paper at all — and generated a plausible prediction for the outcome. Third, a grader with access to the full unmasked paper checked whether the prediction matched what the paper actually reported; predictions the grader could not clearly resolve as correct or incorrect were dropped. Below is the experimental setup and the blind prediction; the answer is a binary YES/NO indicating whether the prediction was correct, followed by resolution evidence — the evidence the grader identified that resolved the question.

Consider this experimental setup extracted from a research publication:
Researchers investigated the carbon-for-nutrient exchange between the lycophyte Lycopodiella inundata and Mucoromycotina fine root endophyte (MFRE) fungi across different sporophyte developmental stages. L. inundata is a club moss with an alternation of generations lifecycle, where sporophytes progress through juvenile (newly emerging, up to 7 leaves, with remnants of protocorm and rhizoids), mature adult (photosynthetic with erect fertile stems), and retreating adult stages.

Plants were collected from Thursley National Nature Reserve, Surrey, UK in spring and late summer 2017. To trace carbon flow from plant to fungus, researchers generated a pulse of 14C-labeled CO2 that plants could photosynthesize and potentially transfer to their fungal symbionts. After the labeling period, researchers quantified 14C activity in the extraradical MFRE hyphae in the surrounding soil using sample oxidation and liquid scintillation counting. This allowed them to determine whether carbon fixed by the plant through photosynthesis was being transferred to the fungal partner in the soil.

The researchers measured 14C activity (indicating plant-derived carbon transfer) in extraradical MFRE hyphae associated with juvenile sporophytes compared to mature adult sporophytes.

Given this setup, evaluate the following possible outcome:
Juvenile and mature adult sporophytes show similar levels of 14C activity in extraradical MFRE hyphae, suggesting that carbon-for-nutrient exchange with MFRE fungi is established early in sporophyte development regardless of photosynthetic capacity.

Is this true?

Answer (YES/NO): NO